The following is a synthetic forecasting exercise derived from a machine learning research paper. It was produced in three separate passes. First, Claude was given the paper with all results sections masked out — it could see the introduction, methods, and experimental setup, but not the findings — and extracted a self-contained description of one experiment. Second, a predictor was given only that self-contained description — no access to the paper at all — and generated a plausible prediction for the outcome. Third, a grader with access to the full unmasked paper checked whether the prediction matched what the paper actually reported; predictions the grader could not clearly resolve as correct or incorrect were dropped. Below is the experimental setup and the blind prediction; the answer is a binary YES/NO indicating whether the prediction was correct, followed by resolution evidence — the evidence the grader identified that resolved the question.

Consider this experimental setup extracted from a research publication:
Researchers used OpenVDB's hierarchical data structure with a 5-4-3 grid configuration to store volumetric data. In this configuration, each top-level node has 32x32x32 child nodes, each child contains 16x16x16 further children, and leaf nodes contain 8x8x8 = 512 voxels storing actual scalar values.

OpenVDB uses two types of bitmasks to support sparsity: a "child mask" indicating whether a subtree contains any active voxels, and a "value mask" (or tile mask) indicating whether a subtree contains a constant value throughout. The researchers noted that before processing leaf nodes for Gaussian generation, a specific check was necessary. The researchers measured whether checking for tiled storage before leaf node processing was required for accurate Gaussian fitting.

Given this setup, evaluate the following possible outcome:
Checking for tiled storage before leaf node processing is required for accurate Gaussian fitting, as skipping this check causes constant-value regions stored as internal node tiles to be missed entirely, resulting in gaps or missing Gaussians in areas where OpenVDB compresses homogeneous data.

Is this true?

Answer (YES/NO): YES